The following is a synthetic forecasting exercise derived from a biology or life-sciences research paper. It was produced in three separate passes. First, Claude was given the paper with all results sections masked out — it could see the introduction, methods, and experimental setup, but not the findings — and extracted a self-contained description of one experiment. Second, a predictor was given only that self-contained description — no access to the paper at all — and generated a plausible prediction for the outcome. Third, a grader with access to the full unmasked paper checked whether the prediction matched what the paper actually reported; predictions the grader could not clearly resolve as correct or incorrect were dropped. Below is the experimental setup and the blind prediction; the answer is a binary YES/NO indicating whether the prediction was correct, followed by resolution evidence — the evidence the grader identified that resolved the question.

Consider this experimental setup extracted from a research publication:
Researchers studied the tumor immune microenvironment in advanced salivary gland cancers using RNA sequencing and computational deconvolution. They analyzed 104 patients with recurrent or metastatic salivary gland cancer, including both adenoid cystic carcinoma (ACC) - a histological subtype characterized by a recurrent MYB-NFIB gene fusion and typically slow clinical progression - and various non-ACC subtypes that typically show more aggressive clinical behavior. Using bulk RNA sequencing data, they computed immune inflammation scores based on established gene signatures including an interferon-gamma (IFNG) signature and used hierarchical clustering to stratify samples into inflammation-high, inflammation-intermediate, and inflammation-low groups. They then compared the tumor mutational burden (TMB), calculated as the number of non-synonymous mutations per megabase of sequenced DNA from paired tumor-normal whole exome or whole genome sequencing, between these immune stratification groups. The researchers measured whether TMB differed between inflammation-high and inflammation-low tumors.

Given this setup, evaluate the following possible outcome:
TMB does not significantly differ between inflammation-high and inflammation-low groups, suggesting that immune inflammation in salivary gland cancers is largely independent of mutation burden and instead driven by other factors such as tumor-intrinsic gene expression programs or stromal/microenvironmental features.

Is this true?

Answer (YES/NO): NO